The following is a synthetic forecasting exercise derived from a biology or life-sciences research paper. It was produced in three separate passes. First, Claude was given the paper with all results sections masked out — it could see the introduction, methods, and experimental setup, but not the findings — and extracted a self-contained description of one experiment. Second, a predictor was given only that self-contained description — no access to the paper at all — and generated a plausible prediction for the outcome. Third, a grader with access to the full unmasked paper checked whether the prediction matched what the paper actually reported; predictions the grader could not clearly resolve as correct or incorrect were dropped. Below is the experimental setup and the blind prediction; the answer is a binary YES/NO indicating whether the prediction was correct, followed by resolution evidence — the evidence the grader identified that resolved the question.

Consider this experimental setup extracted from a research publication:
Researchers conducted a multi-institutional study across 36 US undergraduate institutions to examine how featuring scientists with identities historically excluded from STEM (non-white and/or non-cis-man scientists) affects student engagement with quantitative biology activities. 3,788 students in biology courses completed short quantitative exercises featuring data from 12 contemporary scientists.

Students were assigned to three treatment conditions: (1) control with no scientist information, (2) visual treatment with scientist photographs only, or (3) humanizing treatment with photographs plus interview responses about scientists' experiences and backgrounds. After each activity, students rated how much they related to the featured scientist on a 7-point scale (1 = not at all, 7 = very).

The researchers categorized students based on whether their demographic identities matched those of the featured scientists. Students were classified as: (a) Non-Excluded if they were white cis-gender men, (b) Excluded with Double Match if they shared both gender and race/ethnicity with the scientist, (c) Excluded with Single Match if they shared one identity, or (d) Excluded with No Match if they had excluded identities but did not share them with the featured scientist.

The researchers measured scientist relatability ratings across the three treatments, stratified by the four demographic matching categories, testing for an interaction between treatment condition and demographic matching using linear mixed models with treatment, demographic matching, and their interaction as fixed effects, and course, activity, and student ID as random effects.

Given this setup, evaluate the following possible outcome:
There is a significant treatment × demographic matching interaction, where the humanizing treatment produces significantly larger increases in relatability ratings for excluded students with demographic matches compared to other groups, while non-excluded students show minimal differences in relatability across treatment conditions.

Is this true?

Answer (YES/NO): YES